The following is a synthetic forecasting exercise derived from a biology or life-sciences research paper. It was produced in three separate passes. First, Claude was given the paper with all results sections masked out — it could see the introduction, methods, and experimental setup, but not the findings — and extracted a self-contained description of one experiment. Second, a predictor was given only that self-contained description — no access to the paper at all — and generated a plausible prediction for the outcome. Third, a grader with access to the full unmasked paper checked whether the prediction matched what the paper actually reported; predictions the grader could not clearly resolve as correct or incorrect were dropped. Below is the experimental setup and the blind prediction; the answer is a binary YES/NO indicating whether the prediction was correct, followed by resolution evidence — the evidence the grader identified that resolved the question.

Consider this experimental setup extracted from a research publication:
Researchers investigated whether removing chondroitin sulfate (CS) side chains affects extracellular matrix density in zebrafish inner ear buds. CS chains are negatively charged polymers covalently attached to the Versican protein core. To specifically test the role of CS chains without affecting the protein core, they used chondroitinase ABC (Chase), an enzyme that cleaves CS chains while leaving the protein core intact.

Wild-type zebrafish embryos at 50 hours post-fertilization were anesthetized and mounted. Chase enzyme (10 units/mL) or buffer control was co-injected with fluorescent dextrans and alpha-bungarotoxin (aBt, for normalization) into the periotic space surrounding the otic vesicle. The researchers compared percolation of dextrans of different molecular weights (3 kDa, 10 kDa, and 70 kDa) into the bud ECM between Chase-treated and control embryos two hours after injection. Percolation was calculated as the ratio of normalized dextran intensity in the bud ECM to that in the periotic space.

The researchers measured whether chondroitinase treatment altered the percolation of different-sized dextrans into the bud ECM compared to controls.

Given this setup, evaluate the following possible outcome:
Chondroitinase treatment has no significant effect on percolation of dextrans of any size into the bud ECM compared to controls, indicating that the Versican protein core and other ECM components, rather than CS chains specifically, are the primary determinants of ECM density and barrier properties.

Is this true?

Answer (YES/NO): NO